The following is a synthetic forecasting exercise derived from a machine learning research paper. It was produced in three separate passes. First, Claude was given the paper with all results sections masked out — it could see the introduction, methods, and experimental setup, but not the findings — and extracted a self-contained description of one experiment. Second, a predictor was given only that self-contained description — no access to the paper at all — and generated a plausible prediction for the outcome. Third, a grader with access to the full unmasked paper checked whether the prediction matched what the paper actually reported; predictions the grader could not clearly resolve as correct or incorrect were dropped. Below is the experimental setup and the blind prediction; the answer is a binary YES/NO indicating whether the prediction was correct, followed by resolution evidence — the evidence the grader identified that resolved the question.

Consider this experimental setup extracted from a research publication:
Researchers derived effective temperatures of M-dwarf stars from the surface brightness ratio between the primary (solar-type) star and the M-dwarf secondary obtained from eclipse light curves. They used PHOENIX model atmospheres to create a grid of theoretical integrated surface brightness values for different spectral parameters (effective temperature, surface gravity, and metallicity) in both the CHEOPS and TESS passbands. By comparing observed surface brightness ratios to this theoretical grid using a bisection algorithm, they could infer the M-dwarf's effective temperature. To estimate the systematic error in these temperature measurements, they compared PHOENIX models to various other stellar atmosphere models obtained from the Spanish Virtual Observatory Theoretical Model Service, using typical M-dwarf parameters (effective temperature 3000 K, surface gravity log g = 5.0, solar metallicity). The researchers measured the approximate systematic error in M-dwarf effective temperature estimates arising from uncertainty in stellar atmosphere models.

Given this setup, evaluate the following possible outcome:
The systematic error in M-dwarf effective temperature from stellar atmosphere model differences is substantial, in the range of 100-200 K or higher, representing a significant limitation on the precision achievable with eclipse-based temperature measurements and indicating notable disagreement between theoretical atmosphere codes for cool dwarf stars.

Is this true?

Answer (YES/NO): NO